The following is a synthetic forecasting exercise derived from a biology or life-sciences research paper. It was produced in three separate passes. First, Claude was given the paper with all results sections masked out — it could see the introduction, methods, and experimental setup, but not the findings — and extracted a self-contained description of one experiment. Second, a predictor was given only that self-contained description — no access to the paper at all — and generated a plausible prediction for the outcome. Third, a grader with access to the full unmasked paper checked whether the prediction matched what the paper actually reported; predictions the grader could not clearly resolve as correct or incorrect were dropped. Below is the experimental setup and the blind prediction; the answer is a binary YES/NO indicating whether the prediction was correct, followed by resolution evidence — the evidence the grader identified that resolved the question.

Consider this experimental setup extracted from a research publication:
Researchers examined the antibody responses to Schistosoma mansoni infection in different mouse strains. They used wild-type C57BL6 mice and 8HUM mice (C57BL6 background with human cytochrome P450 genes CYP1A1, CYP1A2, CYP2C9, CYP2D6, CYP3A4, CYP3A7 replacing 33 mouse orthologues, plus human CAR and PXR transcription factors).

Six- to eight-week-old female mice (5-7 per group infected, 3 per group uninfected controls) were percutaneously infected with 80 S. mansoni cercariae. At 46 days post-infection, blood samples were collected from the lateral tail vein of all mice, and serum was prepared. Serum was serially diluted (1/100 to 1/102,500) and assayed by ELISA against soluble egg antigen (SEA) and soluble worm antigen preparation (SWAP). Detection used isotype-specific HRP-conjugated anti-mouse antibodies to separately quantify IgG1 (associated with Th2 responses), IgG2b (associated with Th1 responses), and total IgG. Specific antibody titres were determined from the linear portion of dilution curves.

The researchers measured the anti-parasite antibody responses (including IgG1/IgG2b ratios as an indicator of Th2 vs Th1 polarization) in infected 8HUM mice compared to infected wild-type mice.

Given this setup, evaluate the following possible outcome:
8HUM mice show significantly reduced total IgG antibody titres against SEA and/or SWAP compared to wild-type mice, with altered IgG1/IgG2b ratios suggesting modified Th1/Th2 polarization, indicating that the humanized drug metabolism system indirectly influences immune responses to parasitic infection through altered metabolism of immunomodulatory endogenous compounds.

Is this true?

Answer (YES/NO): NO